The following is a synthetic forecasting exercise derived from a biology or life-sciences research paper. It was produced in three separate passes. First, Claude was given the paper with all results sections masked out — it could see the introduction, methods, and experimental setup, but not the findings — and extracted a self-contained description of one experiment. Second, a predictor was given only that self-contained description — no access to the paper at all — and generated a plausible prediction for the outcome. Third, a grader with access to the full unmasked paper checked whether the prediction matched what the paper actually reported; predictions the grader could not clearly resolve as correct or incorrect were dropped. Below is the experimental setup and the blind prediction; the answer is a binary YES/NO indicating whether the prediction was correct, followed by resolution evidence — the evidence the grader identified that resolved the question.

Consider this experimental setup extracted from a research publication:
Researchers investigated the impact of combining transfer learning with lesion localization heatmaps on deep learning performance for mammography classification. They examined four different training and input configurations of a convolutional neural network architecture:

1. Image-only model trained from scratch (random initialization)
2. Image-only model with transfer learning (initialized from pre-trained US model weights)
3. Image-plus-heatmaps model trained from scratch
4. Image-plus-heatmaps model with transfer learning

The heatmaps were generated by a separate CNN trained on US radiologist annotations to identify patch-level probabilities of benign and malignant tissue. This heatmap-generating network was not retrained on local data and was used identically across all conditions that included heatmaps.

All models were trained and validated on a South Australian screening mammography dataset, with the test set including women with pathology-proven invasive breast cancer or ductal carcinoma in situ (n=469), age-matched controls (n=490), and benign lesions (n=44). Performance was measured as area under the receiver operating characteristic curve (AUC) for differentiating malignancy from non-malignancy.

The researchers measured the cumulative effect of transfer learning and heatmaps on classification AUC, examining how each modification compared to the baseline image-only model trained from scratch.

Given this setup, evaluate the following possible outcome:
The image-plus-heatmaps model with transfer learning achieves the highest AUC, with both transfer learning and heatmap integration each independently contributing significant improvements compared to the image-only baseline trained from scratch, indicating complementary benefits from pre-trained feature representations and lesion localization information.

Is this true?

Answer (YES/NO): NO